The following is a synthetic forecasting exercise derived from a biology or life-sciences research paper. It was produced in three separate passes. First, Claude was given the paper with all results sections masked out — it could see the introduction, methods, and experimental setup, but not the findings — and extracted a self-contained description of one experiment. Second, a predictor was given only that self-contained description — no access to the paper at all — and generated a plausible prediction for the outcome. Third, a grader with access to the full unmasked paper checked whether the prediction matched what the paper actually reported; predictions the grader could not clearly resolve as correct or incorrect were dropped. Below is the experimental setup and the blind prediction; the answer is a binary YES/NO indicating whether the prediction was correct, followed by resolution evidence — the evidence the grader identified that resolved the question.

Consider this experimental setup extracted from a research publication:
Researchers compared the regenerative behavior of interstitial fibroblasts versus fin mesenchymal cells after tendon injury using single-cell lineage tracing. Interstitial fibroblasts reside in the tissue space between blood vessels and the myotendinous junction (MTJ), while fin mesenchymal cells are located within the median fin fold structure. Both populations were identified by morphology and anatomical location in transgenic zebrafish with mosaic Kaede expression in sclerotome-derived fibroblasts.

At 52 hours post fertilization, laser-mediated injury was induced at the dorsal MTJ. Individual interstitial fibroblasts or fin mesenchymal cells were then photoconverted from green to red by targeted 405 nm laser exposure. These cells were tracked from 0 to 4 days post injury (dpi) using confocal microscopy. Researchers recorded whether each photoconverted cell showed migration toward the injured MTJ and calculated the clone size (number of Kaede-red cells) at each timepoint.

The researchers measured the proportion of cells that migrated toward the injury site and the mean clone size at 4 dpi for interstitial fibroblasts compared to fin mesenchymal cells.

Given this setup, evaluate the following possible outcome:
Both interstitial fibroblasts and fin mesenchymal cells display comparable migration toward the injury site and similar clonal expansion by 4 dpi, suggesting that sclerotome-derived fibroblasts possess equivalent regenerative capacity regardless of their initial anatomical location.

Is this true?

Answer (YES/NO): NO